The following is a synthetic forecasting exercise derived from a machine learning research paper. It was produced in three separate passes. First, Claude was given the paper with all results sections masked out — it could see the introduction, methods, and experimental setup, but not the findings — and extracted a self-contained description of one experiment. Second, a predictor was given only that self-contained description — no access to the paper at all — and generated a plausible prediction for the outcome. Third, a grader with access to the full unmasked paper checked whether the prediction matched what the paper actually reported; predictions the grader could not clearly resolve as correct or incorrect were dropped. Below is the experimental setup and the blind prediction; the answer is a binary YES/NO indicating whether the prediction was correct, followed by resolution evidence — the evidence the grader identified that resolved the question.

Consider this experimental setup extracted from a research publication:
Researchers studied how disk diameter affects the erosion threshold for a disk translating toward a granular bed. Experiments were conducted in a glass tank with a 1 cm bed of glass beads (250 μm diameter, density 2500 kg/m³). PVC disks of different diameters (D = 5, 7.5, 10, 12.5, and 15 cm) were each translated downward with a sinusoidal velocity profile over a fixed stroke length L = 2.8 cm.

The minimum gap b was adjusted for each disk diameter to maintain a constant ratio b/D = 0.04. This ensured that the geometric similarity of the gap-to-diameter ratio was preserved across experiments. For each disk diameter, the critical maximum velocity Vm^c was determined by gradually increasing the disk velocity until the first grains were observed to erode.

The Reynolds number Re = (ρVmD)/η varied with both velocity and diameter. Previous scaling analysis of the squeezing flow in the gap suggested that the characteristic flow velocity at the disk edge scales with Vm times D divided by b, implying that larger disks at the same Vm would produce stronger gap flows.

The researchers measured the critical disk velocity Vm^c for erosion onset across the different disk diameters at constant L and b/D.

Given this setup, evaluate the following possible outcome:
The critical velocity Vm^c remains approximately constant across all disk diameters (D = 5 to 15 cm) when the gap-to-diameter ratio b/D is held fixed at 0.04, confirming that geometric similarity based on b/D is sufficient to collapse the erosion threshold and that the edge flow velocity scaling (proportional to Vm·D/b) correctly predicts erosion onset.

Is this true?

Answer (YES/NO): NO